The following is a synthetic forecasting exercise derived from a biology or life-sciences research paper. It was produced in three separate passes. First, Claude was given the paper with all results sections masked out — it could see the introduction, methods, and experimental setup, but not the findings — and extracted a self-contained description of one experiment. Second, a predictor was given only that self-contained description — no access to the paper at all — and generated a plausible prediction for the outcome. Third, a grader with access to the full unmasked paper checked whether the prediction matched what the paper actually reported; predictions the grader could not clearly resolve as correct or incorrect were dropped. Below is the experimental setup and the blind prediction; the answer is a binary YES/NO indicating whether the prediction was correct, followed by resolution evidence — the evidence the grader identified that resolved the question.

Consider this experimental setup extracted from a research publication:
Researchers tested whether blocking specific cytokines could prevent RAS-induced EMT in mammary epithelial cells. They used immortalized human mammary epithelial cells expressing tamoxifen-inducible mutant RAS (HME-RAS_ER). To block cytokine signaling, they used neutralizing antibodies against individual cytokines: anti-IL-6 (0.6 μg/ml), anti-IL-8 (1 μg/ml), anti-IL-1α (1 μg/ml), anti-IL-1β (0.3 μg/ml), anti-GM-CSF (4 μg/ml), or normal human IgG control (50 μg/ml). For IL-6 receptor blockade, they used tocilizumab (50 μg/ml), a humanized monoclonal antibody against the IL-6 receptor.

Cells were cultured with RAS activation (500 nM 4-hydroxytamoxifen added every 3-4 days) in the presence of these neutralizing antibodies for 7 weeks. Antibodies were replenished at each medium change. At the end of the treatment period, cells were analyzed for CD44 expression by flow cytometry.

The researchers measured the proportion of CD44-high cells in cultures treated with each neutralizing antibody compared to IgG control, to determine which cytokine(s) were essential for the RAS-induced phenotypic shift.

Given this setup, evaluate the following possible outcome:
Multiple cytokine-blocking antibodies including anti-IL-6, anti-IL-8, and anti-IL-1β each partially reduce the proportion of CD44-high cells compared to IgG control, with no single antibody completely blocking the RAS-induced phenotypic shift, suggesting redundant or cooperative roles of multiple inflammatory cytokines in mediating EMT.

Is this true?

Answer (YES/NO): NO